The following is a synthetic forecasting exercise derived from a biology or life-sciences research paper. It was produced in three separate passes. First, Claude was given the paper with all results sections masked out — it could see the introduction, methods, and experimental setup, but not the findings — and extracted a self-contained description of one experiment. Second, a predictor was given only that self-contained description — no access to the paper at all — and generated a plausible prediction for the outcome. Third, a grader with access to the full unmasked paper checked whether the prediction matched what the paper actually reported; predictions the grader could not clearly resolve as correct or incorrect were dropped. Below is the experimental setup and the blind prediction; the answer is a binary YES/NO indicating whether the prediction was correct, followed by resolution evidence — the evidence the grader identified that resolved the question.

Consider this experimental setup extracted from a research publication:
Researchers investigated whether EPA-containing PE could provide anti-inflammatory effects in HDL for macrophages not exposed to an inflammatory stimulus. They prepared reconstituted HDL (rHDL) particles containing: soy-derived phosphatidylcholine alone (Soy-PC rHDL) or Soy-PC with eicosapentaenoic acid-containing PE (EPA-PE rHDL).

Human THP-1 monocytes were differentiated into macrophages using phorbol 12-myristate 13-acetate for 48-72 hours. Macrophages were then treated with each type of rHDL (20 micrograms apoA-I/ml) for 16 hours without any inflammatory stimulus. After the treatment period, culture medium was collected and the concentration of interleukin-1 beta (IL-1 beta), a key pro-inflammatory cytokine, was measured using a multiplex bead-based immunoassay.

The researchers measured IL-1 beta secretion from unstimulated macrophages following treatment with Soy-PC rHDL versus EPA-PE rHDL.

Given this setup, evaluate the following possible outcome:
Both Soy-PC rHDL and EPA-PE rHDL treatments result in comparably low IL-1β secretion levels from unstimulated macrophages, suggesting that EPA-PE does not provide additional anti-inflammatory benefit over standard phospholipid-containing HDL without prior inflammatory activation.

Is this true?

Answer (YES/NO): NO